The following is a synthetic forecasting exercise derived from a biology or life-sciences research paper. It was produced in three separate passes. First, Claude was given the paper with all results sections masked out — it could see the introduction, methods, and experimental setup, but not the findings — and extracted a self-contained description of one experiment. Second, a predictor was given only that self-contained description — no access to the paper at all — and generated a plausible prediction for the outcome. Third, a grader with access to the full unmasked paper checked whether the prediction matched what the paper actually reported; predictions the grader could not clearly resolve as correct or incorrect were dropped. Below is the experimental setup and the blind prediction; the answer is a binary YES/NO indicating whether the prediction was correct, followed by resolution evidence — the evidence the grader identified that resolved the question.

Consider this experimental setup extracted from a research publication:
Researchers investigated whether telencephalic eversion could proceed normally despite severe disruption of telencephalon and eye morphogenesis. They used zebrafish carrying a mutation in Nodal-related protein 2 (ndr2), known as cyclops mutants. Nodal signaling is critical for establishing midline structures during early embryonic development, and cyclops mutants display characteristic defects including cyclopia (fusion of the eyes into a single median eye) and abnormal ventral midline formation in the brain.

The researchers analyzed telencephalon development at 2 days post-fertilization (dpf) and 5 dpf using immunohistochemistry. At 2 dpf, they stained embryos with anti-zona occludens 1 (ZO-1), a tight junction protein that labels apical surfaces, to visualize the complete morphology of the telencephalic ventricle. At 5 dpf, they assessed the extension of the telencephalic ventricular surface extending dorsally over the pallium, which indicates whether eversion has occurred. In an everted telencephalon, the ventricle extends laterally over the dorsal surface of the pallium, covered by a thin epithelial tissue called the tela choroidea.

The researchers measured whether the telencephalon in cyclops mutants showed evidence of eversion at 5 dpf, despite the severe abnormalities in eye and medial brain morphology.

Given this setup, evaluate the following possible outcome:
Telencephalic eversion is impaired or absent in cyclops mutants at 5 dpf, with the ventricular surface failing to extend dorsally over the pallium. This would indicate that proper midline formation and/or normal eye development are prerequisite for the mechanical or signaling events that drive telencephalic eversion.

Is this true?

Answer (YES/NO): NO